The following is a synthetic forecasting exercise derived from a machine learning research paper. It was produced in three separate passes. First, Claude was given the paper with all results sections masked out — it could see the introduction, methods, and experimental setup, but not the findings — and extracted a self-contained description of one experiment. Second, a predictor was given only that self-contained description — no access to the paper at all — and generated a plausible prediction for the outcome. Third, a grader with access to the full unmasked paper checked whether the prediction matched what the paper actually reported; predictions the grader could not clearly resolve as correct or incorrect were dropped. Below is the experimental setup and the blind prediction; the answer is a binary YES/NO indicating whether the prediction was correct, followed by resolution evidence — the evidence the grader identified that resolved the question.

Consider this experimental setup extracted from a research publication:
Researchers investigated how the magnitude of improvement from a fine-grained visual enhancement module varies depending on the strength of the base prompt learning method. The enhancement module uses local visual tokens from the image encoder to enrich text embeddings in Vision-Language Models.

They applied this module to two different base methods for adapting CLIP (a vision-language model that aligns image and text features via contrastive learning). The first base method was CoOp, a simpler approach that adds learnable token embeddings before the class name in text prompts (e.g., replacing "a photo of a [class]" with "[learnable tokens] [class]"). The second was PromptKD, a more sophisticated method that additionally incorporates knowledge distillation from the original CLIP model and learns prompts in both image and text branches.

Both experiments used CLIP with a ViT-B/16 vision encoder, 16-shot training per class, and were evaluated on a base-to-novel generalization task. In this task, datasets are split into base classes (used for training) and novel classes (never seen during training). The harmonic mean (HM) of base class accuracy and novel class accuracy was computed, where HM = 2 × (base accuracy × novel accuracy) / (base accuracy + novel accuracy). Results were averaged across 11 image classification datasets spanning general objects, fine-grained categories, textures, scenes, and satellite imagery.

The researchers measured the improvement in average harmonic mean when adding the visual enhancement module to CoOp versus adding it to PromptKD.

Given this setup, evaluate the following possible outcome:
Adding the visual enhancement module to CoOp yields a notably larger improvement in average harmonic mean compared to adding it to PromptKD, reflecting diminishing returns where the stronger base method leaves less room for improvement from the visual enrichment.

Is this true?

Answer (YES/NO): YES